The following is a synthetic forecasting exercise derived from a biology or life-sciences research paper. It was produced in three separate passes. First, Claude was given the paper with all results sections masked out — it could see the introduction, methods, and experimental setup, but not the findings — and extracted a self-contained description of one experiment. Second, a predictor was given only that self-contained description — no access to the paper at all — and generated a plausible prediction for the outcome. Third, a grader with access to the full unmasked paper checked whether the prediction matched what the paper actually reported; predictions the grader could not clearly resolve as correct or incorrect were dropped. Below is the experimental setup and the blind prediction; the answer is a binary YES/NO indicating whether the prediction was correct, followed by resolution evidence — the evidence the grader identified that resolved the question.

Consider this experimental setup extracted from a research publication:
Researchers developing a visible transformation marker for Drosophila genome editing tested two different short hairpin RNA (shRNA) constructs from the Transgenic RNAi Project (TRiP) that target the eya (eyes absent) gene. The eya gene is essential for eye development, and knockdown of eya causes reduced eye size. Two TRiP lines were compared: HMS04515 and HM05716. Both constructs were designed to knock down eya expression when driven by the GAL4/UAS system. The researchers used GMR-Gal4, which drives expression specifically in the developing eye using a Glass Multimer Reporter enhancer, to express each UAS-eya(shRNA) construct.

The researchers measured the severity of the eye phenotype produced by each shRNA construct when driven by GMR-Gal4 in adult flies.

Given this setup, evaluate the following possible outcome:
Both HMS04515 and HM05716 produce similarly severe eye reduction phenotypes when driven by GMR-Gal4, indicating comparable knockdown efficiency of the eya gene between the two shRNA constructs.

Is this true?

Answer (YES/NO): NO